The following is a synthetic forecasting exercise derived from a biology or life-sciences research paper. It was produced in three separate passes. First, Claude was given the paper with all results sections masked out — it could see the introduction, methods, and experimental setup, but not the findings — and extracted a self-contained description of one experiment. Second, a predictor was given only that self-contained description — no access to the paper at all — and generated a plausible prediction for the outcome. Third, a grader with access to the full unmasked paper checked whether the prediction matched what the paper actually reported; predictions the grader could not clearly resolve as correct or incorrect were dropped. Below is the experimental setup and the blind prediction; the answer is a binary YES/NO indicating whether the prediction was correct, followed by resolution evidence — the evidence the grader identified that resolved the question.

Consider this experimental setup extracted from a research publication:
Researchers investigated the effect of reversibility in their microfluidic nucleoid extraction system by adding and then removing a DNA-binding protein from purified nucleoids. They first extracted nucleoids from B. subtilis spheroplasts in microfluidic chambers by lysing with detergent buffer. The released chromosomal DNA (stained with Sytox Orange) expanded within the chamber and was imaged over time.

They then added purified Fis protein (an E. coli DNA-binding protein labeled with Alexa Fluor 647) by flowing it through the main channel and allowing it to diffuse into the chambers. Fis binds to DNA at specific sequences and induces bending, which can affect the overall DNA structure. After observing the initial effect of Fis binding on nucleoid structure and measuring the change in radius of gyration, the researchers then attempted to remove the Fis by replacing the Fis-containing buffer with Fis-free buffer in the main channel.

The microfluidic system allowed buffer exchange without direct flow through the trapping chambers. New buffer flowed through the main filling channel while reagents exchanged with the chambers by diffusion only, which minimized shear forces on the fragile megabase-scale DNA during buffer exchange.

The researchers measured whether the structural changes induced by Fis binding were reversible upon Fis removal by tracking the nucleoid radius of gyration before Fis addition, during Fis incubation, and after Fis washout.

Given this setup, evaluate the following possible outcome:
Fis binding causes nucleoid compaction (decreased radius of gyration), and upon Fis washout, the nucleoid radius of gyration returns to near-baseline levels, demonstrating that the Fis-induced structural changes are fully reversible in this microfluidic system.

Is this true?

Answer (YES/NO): NO